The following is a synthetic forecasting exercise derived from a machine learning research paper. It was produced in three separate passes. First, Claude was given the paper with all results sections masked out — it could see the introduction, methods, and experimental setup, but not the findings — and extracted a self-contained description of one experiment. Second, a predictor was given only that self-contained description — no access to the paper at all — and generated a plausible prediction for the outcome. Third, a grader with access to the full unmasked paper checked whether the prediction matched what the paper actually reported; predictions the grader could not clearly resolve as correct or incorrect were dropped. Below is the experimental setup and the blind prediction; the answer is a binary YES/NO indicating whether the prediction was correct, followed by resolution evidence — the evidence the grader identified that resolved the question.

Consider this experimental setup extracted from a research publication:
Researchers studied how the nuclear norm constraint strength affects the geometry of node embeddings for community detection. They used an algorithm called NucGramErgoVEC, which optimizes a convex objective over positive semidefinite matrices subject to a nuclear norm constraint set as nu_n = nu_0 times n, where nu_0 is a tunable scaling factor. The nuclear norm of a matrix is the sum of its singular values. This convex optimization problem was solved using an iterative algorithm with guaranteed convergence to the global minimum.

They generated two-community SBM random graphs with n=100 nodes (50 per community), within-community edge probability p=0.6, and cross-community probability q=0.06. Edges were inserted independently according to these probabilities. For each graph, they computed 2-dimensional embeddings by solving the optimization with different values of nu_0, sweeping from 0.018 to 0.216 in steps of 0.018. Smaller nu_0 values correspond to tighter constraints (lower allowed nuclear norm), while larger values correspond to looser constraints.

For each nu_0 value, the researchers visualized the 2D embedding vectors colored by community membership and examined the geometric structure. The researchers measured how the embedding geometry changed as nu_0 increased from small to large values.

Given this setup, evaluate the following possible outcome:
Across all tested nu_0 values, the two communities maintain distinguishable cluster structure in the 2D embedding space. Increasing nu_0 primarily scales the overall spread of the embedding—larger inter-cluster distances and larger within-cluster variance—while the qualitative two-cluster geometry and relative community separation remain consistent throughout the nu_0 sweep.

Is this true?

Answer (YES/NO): NO